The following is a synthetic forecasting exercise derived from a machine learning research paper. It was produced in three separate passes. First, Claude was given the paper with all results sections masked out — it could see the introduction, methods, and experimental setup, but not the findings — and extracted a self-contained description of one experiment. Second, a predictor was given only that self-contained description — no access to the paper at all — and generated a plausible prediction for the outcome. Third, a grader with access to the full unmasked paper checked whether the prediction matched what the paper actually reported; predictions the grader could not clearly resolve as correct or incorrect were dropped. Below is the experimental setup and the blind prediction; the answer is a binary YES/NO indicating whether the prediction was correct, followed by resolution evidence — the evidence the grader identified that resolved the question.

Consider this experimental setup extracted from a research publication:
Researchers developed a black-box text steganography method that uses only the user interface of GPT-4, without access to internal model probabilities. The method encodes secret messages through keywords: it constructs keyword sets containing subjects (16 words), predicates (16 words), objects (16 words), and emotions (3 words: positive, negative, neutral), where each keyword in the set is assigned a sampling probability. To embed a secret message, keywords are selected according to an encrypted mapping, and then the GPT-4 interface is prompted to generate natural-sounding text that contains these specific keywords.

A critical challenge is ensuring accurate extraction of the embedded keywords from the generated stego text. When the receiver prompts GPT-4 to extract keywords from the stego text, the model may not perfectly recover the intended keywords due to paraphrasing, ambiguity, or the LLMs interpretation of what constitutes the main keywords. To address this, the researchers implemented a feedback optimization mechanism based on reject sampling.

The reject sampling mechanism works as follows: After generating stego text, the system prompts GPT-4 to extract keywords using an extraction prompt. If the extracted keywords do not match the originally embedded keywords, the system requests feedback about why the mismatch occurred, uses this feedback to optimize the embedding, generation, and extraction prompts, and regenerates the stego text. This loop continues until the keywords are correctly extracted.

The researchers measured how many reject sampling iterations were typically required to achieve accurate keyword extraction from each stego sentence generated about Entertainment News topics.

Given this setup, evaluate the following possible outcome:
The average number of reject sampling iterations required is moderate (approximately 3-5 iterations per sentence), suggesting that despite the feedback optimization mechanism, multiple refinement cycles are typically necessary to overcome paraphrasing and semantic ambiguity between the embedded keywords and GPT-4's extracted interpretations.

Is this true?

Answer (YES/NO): NO